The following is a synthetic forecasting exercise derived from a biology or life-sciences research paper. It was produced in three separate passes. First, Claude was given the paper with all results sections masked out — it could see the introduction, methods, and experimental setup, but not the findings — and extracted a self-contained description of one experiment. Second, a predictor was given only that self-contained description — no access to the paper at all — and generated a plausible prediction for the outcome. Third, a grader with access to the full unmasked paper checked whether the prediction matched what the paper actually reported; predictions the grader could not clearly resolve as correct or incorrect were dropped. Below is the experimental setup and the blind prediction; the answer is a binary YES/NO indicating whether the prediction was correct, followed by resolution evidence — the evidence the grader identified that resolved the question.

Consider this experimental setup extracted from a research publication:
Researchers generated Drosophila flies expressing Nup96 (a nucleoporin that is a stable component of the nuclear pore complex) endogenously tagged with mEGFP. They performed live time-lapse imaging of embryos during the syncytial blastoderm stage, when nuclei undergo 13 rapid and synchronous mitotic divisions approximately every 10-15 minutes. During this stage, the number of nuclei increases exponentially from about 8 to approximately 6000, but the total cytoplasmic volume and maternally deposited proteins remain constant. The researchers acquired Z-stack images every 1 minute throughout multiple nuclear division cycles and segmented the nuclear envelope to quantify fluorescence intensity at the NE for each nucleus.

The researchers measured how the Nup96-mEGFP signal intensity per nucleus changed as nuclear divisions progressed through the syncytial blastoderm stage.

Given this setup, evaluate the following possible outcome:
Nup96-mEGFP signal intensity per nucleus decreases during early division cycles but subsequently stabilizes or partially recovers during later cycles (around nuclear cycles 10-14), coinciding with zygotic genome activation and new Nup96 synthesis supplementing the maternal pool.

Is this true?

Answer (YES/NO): NO